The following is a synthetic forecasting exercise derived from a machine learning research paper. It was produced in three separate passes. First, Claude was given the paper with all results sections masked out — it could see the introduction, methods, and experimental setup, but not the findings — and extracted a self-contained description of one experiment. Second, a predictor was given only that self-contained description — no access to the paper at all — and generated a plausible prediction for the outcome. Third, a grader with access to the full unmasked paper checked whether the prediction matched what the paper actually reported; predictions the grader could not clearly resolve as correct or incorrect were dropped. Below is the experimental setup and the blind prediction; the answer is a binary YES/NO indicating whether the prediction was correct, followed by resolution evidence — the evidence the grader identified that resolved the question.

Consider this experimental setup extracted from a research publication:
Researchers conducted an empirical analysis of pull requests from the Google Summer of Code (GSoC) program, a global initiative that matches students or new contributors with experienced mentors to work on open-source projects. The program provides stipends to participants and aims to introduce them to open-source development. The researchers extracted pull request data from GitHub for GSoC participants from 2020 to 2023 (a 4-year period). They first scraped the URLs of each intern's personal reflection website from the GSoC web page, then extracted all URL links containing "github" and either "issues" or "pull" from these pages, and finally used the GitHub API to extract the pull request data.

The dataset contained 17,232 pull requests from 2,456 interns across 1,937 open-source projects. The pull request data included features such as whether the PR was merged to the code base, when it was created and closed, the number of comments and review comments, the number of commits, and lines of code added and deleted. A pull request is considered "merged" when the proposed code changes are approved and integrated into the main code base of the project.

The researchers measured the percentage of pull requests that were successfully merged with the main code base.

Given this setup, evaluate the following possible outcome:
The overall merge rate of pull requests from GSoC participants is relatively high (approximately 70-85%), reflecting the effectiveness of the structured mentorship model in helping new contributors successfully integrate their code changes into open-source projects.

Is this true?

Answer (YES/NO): NO